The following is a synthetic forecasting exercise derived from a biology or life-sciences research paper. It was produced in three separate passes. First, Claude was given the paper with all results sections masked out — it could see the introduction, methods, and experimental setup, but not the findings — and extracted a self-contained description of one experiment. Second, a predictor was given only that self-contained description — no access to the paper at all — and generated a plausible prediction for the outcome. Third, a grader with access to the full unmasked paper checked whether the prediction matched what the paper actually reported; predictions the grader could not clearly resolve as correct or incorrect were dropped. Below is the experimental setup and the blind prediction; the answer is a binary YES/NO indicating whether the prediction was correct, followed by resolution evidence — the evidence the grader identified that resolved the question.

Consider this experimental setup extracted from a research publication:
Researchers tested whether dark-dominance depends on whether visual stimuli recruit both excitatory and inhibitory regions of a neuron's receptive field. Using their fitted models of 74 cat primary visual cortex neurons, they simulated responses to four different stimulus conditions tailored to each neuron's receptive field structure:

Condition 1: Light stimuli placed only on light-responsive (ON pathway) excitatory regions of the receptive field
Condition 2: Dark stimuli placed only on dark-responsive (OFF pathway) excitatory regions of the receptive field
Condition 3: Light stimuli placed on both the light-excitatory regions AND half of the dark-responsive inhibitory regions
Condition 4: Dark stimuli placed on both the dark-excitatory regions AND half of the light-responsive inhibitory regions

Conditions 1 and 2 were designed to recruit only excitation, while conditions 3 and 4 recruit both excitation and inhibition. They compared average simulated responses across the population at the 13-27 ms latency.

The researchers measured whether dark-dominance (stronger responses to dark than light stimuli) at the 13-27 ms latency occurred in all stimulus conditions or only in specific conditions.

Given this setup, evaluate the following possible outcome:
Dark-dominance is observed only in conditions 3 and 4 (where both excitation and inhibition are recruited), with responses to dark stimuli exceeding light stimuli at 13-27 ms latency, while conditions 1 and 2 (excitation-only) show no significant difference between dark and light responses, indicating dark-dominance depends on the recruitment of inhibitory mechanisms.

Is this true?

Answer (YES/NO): YES